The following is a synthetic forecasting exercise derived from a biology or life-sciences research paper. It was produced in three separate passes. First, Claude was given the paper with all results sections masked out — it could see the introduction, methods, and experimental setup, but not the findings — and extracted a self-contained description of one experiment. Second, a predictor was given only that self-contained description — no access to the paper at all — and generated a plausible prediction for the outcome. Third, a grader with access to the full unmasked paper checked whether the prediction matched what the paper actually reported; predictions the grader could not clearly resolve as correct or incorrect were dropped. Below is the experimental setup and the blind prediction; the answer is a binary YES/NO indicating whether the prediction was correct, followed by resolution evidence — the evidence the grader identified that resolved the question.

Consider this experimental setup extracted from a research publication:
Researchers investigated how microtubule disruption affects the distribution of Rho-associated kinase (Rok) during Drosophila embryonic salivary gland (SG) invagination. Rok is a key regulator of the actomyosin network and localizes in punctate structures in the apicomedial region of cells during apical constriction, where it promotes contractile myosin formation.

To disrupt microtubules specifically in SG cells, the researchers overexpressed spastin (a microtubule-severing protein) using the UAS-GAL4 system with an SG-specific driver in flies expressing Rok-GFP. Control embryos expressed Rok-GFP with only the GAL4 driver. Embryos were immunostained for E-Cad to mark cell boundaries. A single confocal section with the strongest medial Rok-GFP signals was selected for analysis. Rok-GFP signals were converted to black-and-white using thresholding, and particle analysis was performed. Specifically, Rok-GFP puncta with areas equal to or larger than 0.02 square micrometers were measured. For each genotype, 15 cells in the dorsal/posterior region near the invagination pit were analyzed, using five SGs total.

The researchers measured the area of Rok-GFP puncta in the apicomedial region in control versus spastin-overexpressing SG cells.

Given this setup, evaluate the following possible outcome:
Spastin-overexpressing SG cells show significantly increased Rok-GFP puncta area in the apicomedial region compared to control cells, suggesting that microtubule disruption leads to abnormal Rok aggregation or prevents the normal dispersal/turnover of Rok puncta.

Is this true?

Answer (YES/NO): NO